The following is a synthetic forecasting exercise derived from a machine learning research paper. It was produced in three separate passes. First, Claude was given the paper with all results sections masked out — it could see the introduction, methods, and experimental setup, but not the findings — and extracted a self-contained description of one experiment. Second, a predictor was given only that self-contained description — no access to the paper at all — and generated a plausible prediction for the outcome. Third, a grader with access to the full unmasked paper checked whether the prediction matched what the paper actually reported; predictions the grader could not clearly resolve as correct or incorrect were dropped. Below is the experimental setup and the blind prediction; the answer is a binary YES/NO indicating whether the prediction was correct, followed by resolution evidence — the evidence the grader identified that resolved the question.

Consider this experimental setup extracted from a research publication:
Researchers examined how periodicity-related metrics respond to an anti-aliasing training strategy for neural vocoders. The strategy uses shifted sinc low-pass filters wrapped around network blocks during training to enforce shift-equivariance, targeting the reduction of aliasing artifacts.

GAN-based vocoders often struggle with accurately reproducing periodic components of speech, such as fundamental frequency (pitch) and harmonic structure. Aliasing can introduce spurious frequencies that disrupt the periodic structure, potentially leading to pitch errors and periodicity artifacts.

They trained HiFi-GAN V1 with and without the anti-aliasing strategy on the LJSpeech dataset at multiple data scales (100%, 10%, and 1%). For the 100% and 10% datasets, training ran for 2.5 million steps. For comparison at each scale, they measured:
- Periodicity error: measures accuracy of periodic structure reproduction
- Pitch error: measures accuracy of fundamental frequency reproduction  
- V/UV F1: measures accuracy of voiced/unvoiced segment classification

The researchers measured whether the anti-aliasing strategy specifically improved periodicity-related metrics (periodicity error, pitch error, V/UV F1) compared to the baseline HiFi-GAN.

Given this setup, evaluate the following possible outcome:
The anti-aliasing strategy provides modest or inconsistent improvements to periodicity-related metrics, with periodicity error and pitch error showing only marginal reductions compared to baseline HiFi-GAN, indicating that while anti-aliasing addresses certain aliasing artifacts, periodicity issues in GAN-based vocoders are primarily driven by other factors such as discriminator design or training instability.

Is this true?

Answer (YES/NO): NO